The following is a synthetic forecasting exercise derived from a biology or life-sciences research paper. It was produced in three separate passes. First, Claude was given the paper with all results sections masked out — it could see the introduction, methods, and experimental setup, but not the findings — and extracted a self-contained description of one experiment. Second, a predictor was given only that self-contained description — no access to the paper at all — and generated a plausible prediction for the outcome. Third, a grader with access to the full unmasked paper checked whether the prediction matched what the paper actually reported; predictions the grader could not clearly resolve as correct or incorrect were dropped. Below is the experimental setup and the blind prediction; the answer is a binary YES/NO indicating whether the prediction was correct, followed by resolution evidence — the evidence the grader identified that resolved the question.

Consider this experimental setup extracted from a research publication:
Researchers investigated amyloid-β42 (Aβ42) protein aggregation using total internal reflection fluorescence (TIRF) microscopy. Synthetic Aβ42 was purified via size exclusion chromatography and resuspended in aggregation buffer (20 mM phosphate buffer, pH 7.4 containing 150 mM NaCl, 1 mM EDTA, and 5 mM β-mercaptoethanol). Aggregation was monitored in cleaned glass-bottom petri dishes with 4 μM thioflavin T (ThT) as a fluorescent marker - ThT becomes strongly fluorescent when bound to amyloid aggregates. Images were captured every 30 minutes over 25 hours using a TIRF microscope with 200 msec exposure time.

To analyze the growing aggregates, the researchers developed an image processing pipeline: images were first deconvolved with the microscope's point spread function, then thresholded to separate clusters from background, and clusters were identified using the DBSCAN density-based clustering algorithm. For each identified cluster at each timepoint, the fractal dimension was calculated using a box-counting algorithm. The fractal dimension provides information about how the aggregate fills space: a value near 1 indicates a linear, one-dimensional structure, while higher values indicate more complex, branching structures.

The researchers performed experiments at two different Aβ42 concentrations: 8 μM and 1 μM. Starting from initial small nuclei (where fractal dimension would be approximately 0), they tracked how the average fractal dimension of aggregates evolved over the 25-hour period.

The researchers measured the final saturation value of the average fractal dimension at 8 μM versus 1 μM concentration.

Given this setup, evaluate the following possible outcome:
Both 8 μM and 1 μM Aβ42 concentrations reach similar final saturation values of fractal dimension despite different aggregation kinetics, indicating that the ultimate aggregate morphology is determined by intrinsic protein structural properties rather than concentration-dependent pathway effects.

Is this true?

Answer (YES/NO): NO